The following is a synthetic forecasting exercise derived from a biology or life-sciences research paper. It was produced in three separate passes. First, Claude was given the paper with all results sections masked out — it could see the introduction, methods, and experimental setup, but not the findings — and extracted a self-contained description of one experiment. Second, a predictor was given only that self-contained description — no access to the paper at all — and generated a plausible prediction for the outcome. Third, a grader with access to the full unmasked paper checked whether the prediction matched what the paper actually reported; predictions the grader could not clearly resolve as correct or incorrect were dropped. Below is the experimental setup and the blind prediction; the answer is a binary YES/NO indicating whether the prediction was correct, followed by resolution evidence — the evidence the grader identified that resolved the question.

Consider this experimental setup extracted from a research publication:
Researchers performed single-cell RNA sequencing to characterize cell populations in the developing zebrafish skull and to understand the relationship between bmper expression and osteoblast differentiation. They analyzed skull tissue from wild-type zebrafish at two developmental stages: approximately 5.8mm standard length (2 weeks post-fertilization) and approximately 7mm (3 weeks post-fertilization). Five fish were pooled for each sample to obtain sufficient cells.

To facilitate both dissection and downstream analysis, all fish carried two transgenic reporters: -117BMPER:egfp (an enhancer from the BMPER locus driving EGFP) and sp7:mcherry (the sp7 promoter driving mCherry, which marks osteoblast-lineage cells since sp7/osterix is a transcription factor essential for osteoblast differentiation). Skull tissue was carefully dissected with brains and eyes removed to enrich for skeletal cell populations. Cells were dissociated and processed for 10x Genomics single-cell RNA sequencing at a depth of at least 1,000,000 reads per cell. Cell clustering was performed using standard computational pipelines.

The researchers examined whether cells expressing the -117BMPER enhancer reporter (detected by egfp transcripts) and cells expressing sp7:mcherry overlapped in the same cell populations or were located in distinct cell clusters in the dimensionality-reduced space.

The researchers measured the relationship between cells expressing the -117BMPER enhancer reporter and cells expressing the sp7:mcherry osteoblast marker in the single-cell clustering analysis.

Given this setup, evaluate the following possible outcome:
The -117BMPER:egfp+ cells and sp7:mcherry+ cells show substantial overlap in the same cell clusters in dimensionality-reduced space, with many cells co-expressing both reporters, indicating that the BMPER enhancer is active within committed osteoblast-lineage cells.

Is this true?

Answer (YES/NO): NO